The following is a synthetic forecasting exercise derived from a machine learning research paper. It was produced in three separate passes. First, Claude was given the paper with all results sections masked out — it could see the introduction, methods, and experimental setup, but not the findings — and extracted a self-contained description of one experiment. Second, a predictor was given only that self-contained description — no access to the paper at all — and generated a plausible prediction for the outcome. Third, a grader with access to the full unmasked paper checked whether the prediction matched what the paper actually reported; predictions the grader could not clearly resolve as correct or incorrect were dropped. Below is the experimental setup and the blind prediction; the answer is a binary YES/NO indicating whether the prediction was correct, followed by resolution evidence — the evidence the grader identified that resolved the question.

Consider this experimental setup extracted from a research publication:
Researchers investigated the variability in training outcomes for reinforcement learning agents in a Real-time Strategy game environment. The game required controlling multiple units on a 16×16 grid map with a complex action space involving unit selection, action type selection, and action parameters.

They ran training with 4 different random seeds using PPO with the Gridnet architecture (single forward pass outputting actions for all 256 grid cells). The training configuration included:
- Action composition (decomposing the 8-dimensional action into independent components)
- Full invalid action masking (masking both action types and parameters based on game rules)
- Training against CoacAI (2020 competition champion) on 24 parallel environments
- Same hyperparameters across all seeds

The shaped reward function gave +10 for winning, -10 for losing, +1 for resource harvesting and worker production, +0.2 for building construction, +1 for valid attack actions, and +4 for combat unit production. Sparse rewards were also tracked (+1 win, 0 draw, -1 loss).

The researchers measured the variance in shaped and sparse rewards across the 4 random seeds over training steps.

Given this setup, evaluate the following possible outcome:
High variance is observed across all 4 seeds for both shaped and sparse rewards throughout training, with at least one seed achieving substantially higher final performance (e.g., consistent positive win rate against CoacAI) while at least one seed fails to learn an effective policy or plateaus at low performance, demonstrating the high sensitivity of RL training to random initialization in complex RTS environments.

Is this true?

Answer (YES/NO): NO